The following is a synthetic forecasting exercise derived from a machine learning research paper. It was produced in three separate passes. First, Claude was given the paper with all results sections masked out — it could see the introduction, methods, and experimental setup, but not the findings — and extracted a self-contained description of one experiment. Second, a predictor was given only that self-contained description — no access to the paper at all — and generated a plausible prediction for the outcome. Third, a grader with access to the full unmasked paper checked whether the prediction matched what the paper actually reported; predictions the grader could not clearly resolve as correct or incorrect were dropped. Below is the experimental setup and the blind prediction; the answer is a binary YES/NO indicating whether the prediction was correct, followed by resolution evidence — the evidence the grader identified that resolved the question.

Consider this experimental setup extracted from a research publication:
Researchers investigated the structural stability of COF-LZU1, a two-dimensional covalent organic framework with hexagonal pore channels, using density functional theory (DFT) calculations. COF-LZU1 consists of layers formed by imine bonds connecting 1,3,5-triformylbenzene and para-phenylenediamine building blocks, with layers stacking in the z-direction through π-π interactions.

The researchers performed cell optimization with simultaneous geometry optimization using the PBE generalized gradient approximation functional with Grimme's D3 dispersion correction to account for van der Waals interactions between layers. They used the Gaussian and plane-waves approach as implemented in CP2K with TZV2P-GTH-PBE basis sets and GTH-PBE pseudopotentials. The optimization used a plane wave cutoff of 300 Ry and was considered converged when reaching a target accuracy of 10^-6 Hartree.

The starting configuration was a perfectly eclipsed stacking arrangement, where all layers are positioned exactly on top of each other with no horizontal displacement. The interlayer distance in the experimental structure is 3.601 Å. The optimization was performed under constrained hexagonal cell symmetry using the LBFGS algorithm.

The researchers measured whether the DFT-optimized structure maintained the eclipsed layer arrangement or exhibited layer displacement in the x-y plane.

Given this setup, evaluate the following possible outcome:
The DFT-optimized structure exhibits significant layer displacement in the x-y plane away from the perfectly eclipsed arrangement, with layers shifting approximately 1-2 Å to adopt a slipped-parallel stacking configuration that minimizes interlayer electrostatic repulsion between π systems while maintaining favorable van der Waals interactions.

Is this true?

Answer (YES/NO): NO